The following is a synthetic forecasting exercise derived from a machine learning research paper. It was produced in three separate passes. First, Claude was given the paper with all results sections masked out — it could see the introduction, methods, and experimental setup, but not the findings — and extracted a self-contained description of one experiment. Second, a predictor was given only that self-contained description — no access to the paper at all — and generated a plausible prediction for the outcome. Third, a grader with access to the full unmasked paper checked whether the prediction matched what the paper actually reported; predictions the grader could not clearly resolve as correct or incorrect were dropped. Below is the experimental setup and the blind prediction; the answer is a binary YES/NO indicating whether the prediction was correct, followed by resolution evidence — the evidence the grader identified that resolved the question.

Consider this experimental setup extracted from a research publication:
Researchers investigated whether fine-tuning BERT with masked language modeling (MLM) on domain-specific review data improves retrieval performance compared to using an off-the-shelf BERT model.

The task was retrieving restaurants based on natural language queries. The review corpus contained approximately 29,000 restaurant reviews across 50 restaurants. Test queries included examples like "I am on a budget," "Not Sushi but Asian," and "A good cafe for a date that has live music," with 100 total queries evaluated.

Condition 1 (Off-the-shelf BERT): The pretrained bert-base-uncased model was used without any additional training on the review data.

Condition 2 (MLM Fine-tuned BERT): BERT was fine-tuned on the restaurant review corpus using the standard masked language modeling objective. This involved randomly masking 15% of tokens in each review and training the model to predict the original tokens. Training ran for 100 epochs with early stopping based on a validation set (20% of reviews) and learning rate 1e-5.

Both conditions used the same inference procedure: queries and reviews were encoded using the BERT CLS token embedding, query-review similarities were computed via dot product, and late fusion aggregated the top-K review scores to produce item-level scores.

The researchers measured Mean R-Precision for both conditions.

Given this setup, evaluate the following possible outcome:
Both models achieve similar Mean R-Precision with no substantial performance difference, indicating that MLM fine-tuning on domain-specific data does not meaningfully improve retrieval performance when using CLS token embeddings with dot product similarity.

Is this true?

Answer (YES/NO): YES